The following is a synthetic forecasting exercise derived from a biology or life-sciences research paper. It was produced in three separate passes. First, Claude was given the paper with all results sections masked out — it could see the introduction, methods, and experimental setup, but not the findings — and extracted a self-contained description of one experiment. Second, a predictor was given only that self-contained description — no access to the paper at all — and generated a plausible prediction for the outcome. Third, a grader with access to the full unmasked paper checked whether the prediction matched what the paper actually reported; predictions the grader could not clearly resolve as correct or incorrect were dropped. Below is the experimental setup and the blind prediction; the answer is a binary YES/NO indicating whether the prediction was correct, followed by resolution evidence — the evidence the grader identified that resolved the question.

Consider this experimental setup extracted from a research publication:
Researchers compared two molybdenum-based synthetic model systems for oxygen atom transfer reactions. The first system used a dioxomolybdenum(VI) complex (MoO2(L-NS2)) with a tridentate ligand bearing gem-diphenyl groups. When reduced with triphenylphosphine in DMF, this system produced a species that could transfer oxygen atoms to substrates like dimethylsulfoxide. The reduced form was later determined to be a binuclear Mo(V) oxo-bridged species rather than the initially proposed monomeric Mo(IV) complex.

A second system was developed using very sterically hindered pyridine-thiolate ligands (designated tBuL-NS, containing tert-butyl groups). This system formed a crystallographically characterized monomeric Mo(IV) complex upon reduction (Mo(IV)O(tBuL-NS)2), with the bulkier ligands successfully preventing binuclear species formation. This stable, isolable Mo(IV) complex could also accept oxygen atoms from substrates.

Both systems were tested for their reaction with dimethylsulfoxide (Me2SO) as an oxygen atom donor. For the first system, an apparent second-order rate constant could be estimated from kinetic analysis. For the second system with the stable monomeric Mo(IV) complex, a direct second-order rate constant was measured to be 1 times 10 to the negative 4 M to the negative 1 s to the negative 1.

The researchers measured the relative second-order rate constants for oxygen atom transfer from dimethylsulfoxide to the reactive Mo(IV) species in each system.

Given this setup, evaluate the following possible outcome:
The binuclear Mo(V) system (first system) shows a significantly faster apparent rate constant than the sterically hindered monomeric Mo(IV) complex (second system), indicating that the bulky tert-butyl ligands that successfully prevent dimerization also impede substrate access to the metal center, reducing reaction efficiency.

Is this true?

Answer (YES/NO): NO